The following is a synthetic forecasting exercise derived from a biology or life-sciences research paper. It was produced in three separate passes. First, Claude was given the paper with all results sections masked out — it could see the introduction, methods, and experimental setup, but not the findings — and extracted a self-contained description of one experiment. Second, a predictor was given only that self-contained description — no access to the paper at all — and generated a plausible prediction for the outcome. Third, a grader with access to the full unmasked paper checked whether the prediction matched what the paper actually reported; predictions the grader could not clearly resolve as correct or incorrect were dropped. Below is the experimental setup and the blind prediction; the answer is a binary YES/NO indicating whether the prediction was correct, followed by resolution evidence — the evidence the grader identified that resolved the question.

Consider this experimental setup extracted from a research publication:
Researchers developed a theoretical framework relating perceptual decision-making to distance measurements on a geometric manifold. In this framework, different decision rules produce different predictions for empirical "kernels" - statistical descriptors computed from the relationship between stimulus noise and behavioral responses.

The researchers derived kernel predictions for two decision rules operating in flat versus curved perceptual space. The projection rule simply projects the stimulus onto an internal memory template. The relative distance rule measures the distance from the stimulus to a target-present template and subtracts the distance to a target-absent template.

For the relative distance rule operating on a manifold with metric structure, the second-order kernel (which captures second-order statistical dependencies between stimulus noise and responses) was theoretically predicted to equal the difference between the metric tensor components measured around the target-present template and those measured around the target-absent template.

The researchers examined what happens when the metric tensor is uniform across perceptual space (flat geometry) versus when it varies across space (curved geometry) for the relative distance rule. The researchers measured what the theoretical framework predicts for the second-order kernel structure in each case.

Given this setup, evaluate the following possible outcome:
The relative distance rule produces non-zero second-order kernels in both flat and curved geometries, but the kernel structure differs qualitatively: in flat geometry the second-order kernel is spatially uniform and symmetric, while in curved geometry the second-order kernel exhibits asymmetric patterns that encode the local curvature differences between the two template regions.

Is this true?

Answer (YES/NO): NO